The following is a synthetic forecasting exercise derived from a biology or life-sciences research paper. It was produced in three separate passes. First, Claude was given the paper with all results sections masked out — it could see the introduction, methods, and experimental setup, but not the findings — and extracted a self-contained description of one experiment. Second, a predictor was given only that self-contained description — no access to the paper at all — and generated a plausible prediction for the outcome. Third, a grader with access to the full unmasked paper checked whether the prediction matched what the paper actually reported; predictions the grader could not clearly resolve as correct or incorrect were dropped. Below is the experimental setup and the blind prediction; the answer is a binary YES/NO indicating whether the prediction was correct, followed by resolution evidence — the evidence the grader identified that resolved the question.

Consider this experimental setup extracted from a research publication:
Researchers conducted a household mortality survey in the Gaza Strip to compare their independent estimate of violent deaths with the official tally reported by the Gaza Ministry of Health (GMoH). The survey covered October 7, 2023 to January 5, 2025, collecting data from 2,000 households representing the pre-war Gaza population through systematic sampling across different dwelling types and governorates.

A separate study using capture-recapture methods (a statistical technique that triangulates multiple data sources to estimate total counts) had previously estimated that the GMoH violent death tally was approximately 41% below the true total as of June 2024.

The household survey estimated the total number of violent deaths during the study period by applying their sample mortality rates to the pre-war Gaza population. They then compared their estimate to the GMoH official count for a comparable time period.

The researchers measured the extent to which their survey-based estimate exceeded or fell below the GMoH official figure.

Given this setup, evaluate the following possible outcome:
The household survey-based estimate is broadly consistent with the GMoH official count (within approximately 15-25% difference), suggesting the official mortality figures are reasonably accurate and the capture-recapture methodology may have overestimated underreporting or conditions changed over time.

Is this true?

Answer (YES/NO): NO